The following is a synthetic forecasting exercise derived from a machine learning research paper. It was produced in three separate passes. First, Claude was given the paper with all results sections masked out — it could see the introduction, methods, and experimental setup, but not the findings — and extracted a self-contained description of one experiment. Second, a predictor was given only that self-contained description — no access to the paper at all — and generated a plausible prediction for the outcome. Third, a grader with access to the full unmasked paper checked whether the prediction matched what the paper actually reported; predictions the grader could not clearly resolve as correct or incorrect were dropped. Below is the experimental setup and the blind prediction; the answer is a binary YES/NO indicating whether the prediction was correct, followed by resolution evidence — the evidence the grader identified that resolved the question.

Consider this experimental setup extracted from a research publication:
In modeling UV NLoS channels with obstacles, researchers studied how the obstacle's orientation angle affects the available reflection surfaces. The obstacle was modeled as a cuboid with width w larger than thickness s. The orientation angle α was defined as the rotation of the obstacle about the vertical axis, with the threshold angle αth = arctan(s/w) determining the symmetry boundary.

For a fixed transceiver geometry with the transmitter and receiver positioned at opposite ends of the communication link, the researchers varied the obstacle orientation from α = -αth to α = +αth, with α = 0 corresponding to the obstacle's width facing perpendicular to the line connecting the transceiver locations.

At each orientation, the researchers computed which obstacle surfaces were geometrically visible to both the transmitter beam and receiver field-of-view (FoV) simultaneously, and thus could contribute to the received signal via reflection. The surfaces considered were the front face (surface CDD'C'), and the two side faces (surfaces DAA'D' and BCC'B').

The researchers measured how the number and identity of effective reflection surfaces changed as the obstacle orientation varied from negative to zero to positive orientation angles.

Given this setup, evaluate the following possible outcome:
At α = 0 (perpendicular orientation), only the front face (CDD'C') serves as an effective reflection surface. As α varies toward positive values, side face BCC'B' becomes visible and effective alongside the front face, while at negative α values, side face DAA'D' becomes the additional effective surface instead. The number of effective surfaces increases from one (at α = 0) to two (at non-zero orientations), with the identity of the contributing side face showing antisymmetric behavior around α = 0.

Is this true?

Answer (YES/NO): YES